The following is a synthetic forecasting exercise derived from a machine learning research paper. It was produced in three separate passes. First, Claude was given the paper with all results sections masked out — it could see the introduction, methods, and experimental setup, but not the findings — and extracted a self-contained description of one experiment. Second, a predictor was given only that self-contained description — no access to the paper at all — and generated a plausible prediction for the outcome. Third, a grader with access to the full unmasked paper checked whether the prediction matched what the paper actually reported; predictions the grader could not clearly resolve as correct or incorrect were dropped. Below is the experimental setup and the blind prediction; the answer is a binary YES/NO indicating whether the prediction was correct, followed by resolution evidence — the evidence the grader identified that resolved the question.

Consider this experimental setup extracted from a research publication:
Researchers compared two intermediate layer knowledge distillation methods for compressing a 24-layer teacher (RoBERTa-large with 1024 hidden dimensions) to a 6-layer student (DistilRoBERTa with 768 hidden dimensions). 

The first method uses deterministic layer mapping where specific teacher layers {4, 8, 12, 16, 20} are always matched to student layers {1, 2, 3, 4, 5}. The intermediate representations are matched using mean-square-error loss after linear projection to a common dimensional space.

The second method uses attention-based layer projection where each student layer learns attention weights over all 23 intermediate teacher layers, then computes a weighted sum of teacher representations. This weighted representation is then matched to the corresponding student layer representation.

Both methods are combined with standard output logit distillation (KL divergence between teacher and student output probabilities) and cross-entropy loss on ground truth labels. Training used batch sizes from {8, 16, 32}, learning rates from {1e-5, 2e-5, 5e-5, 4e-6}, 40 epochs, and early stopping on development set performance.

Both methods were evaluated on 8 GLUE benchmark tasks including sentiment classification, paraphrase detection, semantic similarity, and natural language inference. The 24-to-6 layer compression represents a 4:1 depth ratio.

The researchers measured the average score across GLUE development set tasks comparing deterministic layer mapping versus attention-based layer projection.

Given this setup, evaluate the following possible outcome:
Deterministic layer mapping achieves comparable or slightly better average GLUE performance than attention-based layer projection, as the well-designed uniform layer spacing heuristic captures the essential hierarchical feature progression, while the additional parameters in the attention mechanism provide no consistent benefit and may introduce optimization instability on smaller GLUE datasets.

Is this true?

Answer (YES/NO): YES